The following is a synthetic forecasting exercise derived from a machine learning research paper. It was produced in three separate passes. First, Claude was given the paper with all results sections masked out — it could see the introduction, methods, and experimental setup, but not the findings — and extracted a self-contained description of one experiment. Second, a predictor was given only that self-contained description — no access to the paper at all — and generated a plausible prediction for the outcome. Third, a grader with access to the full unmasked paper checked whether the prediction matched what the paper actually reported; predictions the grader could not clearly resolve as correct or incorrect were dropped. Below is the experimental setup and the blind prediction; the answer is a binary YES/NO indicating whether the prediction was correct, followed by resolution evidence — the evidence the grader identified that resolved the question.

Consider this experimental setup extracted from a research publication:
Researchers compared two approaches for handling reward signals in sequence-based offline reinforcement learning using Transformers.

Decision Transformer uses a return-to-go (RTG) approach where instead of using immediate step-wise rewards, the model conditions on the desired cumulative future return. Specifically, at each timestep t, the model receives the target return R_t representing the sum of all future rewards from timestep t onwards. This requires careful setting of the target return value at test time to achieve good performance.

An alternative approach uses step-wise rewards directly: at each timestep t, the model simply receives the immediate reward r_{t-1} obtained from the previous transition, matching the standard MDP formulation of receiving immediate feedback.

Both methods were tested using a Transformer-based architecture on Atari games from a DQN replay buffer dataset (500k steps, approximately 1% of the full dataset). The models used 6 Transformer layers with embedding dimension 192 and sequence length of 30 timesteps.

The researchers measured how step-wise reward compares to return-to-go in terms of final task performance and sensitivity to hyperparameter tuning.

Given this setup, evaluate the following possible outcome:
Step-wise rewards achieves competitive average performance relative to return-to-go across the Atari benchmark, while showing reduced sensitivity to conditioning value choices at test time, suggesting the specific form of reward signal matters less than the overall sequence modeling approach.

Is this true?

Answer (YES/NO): YES